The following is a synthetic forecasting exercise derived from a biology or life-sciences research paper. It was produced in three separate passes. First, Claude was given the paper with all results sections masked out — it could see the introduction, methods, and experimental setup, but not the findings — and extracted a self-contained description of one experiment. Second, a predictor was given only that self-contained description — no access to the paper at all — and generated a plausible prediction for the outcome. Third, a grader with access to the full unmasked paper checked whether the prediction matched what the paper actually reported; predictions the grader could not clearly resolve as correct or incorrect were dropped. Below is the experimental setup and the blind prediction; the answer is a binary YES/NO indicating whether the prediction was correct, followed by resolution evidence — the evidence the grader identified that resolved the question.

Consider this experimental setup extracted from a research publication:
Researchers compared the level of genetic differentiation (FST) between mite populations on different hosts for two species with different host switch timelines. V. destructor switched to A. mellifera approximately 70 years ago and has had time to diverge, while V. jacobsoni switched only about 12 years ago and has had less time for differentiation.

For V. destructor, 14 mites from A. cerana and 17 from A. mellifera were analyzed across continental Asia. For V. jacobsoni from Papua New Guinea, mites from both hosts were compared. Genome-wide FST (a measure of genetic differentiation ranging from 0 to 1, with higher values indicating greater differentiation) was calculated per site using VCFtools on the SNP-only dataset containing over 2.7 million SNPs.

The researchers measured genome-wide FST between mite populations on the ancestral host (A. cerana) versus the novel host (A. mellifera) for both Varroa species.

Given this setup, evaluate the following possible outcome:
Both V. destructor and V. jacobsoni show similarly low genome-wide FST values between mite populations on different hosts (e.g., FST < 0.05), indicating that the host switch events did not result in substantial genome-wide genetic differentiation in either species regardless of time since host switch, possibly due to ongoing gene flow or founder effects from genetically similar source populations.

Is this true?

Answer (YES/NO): NO